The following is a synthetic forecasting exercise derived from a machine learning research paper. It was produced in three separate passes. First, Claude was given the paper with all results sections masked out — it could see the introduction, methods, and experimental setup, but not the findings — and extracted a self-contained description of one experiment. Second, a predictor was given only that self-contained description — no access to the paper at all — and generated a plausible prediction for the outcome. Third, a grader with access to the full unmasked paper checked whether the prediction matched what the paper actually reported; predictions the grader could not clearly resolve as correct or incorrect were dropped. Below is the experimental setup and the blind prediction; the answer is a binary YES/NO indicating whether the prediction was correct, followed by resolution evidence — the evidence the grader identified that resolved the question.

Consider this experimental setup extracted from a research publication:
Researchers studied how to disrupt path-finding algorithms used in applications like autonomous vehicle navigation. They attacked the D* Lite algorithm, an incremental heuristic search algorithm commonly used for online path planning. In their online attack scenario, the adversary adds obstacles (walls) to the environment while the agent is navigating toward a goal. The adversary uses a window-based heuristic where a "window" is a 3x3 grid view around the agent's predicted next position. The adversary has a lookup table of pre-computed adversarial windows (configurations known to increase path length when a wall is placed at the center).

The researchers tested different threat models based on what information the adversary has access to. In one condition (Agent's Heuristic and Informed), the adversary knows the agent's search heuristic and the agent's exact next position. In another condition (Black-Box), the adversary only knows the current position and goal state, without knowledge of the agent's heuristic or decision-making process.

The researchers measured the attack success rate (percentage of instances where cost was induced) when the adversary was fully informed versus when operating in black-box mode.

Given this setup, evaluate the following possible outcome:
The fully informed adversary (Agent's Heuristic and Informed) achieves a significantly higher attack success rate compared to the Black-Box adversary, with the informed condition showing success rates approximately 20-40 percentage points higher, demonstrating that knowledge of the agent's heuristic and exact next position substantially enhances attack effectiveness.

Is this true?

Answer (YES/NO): NO